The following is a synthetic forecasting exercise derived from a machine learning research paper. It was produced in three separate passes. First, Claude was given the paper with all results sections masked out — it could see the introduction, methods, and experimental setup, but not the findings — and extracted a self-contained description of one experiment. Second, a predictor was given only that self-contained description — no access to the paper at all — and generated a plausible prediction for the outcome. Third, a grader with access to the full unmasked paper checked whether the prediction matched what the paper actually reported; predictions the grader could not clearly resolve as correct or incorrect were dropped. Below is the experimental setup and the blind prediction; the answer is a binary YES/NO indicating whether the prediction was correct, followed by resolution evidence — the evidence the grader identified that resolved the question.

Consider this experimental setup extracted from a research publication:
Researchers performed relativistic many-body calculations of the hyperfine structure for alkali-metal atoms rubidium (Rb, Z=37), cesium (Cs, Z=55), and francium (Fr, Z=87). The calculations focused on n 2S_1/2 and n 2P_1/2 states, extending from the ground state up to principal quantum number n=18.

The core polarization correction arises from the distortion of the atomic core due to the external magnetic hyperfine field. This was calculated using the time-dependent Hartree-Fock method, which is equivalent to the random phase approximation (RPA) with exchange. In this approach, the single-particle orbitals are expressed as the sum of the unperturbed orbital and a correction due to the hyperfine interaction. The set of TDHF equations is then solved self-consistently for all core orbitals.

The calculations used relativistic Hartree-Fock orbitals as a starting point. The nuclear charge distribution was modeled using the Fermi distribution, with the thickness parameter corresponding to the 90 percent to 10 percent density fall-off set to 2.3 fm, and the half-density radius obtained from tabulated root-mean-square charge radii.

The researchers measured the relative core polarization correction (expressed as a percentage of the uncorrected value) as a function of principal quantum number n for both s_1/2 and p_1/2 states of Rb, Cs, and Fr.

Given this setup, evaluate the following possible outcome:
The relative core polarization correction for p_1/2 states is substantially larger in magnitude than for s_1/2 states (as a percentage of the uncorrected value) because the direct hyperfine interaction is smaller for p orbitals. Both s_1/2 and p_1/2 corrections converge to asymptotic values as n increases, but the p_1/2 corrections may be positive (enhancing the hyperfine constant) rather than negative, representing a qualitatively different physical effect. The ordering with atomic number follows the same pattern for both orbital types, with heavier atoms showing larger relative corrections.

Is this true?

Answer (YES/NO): NO